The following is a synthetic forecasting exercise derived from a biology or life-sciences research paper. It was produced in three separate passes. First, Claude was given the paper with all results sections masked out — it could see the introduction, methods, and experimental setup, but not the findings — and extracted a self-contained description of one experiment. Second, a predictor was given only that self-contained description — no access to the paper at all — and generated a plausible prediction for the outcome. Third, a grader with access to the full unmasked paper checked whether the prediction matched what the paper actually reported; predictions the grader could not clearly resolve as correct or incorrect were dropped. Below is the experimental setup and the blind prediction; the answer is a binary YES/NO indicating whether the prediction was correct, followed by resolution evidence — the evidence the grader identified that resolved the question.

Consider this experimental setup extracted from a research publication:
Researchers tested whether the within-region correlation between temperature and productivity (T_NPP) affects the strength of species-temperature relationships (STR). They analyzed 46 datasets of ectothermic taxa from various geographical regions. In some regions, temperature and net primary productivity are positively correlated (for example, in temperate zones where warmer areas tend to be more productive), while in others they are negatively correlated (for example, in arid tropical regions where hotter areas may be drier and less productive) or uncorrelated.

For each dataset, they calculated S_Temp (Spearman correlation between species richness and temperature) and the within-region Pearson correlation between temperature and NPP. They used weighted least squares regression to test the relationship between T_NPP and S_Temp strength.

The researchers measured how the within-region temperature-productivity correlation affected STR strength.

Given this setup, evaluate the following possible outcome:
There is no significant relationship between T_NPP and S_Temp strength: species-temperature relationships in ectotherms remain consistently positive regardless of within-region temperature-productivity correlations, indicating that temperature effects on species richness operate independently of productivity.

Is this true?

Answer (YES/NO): NO